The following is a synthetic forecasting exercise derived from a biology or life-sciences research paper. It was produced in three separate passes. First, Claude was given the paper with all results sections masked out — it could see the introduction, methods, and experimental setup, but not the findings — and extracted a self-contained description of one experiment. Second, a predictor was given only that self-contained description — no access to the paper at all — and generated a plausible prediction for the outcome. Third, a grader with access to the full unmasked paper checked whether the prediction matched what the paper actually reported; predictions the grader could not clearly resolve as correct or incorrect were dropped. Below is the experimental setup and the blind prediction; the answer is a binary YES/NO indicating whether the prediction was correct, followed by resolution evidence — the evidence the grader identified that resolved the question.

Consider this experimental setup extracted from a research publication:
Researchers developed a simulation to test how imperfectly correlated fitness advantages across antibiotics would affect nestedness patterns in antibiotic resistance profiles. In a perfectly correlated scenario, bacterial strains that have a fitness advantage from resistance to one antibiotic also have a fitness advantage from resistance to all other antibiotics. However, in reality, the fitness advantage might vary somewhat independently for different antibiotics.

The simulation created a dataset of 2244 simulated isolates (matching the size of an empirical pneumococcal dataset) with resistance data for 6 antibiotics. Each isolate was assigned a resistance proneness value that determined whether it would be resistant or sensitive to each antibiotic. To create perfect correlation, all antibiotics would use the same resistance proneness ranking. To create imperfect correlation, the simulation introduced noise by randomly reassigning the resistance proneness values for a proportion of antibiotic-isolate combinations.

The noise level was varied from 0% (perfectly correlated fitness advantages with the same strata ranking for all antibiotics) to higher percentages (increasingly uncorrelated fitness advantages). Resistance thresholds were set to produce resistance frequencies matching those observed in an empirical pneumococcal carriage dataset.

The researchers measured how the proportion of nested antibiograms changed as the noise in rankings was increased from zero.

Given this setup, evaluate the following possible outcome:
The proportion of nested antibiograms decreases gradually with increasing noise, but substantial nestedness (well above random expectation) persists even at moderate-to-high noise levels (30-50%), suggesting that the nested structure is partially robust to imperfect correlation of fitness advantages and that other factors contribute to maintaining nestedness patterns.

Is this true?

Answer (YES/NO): NO